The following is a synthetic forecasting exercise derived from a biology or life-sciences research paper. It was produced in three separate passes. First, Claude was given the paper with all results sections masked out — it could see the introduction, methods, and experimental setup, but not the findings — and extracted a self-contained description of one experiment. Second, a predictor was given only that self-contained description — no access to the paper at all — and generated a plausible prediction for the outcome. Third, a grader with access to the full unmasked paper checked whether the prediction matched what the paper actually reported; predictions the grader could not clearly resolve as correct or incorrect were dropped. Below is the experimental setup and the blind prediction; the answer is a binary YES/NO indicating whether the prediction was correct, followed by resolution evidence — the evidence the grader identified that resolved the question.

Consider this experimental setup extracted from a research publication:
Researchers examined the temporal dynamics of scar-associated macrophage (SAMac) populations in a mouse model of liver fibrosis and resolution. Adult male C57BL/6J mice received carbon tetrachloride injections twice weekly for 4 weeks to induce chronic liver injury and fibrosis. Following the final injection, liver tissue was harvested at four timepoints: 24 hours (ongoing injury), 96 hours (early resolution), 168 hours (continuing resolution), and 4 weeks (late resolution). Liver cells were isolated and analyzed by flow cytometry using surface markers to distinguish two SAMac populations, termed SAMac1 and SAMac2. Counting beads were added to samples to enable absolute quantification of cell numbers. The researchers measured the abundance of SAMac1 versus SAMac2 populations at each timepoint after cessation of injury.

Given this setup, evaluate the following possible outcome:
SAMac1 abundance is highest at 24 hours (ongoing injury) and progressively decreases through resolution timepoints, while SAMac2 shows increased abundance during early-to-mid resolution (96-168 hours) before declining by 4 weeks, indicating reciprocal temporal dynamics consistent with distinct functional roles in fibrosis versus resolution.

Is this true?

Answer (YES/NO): NO